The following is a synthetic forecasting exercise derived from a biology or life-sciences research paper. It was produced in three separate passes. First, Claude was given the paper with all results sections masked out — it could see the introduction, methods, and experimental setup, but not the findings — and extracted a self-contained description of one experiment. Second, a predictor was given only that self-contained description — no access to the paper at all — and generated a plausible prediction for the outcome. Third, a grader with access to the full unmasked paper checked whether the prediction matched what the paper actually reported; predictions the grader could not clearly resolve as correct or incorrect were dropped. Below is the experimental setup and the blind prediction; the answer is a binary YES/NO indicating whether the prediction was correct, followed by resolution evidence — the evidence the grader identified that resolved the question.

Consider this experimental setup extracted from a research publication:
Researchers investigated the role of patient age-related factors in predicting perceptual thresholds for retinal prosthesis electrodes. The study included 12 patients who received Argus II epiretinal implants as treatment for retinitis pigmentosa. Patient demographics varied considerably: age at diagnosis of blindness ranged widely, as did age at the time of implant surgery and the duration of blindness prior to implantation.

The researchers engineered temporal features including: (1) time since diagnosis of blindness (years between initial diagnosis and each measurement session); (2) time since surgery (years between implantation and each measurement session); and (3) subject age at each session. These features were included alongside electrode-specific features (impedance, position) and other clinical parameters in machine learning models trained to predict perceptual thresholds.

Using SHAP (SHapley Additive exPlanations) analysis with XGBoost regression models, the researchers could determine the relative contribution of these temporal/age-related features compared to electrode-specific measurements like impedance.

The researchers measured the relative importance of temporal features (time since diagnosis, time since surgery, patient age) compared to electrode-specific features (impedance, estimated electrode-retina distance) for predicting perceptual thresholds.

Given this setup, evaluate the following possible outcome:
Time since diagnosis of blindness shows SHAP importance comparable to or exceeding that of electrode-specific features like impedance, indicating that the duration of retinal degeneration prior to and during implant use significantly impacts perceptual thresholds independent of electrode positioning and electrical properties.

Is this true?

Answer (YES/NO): NO